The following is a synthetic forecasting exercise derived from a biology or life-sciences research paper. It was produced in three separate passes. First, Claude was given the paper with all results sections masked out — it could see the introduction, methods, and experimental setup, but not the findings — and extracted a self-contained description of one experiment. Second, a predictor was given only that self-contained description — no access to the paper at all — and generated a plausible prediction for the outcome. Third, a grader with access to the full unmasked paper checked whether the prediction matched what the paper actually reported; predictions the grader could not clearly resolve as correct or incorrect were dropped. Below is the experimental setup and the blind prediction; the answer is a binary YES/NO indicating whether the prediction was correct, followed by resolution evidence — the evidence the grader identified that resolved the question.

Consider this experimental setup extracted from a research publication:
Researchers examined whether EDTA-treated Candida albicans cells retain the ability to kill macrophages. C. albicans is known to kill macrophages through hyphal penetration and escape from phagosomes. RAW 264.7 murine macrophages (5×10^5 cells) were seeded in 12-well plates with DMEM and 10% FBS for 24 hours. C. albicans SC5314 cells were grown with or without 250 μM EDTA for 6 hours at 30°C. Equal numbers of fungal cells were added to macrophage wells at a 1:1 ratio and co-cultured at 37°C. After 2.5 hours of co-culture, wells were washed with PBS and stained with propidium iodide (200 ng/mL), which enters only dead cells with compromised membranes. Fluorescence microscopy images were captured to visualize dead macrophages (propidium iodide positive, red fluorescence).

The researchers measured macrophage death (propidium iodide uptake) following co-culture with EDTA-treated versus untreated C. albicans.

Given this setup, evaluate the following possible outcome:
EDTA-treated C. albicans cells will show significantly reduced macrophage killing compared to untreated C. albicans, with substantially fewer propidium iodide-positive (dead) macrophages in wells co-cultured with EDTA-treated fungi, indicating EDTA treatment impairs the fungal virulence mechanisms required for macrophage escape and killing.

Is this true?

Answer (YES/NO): YES